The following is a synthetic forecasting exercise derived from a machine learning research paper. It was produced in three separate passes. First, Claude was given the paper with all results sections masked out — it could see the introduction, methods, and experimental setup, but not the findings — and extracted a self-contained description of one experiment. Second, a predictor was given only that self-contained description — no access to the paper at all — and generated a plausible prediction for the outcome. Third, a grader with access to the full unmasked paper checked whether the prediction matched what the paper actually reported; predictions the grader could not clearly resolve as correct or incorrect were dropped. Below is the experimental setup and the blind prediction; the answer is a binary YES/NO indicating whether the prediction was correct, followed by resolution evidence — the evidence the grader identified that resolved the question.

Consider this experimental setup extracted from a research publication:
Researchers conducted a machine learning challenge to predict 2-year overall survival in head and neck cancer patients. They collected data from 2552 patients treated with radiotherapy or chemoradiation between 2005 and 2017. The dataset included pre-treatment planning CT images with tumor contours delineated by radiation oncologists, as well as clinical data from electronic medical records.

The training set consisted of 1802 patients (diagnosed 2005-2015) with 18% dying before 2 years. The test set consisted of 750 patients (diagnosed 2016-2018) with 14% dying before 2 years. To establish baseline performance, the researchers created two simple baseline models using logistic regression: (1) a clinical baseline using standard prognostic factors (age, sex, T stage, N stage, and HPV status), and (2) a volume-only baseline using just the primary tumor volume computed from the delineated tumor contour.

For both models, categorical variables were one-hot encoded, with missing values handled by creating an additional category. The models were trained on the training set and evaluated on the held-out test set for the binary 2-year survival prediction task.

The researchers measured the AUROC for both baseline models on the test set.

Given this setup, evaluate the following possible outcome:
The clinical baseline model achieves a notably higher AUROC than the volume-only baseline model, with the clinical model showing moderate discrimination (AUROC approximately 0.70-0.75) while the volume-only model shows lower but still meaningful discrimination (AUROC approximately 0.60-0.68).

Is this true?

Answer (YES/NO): NO